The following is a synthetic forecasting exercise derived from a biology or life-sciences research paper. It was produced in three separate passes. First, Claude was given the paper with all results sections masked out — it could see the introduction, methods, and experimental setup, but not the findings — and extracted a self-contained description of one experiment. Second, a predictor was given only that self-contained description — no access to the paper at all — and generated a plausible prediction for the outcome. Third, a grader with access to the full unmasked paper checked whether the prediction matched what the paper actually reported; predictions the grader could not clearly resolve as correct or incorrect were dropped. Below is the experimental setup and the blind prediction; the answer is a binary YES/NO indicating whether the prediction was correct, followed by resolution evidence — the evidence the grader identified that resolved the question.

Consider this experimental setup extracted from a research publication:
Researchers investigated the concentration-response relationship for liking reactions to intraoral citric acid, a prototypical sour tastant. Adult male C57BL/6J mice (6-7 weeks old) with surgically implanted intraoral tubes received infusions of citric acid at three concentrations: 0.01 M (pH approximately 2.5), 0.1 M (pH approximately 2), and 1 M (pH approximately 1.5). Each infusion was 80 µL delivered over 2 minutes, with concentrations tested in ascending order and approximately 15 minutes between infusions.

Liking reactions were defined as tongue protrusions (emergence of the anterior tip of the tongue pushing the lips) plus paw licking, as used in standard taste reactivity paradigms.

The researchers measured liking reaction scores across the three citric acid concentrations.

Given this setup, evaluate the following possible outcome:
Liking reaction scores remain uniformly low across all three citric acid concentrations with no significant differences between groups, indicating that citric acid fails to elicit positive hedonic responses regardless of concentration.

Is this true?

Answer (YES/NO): NO